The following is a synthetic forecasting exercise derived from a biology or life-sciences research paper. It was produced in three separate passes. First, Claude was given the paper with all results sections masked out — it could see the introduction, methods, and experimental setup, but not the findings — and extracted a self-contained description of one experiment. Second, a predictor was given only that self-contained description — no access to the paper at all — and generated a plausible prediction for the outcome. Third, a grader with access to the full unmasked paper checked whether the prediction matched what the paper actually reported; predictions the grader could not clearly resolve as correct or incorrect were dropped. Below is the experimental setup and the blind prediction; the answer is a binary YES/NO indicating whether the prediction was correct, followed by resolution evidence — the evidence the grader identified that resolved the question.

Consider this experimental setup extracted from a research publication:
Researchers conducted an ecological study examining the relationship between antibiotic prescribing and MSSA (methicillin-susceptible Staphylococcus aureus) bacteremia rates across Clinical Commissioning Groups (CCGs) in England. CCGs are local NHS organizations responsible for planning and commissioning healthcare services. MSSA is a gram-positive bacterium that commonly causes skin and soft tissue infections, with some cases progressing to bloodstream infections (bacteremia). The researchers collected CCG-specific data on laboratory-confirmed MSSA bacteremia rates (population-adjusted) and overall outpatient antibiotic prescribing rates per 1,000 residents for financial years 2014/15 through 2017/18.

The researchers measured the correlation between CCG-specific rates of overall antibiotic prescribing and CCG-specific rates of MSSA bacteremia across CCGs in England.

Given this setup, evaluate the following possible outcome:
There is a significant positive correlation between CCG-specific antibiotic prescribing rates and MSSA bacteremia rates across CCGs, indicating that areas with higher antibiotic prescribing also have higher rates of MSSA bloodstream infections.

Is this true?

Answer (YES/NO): YES